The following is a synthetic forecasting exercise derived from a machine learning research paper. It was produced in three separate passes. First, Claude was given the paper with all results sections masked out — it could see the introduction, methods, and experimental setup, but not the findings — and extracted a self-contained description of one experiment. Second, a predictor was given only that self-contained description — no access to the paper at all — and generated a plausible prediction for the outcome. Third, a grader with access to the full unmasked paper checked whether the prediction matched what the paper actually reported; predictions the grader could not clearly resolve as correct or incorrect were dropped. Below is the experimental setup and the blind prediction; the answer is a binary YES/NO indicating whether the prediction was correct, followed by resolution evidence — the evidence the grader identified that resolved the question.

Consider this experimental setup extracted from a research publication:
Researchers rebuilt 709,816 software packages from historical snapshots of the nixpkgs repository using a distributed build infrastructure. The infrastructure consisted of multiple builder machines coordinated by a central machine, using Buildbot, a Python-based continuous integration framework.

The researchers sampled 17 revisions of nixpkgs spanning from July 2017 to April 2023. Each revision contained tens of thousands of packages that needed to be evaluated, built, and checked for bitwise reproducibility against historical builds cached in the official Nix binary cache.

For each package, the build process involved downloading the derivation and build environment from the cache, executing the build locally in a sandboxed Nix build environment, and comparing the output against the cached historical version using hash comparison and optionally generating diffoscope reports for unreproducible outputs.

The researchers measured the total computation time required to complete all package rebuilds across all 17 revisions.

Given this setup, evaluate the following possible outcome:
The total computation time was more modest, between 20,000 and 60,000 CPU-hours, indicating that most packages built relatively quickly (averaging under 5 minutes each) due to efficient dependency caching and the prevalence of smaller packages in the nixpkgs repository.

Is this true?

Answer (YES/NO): NO